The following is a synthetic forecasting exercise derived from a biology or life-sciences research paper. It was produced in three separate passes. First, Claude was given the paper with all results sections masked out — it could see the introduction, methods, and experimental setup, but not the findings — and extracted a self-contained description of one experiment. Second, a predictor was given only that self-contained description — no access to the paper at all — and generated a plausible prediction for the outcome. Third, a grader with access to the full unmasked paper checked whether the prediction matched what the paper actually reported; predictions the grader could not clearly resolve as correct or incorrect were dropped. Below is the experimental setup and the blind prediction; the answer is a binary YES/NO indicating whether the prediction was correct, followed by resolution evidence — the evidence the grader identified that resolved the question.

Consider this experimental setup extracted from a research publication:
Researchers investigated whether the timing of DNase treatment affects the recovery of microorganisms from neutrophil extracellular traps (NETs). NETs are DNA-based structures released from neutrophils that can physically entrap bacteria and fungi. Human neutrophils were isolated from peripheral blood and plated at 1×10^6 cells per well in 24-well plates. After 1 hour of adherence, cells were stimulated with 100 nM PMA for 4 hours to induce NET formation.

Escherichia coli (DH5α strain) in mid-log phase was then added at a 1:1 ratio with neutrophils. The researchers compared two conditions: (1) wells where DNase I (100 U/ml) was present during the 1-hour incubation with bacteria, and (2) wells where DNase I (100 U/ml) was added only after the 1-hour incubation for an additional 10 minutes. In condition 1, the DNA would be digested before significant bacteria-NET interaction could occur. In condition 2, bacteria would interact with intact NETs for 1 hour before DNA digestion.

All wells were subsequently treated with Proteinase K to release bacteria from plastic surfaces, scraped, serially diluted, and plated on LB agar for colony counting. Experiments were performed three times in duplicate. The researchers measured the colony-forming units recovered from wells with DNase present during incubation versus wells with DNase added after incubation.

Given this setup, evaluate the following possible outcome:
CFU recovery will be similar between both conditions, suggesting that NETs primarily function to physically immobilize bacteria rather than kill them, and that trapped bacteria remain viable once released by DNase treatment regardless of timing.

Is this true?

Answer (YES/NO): YES